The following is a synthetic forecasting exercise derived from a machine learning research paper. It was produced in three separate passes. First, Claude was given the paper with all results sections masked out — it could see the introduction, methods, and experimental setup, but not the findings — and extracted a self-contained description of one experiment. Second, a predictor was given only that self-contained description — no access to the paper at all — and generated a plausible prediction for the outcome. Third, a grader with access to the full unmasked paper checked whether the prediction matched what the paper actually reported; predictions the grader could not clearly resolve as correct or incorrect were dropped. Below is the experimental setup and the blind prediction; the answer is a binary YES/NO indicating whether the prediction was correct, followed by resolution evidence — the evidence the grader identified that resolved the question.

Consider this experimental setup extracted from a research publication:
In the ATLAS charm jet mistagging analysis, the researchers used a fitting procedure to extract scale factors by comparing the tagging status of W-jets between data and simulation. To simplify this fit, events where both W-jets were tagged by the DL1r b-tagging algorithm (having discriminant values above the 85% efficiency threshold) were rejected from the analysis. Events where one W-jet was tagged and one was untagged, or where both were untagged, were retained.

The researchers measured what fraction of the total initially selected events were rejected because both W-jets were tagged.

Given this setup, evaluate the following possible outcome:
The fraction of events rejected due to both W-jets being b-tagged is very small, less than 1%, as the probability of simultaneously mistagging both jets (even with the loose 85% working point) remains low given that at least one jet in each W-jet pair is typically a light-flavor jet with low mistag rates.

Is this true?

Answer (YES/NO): YES